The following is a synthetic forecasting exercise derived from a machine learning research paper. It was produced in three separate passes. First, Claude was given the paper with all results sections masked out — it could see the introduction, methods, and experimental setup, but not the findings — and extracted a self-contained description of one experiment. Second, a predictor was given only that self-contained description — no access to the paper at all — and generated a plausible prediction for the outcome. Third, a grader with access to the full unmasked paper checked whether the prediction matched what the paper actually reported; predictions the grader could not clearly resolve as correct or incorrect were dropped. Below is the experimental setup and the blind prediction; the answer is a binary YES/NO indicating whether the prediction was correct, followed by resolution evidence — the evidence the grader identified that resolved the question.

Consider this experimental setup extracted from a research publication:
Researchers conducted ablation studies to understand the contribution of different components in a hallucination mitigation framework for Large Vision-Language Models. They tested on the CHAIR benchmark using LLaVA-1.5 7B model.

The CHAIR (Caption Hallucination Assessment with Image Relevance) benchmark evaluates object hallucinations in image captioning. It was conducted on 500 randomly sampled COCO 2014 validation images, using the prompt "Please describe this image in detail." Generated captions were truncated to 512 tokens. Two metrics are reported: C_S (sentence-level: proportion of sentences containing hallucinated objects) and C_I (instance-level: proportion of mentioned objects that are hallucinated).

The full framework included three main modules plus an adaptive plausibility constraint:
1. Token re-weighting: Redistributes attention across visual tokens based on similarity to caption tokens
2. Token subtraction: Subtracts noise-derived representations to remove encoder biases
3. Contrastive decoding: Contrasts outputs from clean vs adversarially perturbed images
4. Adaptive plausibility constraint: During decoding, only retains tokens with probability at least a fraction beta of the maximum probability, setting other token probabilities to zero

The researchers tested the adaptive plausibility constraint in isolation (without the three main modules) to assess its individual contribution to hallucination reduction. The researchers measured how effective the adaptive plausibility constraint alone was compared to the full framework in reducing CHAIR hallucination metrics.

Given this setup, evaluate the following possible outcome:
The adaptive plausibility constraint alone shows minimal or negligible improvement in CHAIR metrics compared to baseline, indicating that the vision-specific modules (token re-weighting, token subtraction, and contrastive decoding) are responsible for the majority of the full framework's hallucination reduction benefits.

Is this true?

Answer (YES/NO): YES